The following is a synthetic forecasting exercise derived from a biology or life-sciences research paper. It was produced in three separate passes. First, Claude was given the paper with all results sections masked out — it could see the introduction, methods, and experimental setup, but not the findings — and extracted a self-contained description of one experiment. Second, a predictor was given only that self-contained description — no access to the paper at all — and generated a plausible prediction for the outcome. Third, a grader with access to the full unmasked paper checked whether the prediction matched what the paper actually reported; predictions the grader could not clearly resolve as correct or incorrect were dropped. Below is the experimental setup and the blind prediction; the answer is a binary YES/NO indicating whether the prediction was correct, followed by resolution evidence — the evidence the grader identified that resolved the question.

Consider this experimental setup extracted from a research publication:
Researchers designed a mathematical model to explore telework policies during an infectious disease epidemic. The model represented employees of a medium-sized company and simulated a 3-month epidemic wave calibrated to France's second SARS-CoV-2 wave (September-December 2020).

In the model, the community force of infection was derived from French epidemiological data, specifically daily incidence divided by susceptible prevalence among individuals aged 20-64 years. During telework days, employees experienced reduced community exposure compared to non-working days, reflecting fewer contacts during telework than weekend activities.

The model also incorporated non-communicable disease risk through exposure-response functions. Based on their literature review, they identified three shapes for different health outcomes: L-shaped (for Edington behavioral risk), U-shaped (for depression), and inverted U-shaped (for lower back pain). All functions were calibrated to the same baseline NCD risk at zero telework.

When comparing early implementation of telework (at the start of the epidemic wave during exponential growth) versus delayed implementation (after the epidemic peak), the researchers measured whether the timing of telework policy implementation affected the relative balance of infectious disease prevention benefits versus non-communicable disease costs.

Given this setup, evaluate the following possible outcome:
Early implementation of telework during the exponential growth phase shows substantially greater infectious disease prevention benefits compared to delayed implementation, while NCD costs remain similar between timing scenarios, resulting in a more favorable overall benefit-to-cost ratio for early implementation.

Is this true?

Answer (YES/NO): NO